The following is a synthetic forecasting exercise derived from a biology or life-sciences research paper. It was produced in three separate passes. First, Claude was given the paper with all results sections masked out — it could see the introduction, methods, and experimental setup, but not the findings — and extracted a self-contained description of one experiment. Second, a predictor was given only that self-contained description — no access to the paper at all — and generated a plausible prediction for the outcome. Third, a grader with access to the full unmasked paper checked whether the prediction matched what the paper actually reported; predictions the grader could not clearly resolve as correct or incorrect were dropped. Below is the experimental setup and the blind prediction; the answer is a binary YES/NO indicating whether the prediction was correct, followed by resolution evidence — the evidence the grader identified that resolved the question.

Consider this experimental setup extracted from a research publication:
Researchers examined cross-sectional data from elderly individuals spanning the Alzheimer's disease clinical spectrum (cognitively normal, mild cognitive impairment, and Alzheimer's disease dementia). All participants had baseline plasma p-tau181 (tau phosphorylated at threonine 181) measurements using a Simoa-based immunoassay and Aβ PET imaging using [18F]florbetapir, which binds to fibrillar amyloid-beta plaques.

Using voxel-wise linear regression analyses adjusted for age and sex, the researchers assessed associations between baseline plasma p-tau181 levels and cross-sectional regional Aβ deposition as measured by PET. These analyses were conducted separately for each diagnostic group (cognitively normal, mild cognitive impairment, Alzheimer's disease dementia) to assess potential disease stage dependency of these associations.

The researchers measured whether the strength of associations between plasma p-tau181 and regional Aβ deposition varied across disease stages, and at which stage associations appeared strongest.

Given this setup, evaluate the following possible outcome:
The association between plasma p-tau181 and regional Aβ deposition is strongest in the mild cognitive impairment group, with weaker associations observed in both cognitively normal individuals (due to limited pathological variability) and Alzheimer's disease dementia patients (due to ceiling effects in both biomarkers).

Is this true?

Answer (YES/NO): YES